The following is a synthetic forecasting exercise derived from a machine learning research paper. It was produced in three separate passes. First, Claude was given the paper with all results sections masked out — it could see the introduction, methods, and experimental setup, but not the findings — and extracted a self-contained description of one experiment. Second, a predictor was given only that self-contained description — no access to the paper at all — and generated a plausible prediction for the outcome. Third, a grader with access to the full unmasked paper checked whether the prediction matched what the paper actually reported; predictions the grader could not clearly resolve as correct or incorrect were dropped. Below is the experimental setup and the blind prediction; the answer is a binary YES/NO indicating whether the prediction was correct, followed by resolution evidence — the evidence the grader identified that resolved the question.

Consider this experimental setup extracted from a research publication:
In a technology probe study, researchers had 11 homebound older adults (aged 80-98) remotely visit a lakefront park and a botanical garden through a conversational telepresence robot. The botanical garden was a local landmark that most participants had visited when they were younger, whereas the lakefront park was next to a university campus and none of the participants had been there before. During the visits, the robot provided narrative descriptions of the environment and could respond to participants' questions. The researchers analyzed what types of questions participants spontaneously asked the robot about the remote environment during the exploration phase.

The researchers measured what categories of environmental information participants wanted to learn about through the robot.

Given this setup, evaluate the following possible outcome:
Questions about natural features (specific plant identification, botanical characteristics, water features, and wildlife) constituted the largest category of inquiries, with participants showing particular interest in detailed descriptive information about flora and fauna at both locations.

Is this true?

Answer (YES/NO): NO